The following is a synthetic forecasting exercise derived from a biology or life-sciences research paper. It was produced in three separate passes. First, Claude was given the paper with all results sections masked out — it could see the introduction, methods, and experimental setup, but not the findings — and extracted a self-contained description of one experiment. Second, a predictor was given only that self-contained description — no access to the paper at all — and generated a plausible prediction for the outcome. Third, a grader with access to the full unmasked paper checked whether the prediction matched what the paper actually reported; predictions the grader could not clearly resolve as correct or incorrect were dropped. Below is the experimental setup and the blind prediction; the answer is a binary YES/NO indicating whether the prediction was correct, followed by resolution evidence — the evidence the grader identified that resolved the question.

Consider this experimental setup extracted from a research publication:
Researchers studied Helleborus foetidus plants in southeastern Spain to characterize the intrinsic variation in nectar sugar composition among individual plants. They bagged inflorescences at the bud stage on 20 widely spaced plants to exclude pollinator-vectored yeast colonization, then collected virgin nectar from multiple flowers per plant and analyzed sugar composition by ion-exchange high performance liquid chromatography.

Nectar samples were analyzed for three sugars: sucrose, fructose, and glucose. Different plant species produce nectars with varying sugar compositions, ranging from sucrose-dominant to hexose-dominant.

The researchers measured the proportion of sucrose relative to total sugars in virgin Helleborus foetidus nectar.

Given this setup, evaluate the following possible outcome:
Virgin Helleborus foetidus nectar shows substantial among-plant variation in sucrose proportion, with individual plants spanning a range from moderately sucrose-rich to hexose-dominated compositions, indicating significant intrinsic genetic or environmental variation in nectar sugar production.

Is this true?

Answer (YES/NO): NO